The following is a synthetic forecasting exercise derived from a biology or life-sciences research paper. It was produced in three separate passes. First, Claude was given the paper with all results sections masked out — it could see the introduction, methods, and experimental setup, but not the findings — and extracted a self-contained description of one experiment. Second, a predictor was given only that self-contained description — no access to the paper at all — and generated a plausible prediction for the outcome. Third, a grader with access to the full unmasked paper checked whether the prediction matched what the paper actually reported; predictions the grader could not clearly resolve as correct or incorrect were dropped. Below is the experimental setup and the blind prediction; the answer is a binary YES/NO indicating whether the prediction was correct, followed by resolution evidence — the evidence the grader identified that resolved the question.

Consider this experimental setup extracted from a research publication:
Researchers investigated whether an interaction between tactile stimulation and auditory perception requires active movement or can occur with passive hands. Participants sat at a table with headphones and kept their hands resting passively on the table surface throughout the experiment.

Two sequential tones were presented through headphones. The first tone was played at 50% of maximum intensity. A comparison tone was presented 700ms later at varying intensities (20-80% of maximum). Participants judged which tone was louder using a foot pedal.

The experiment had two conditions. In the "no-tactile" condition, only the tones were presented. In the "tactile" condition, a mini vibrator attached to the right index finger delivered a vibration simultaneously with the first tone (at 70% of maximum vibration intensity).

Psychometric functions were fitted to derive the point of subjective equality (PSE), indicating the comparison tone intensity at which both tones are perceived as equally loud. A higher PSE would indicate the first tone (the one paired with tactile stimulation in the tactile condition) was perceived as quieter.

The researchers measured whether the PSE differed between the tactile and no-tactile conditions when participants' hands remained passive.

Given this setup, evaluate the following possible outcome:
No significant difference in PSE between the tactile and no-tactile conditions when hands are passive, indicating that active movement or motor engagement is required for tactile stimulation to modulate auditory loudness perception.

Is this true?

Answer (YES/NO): YES